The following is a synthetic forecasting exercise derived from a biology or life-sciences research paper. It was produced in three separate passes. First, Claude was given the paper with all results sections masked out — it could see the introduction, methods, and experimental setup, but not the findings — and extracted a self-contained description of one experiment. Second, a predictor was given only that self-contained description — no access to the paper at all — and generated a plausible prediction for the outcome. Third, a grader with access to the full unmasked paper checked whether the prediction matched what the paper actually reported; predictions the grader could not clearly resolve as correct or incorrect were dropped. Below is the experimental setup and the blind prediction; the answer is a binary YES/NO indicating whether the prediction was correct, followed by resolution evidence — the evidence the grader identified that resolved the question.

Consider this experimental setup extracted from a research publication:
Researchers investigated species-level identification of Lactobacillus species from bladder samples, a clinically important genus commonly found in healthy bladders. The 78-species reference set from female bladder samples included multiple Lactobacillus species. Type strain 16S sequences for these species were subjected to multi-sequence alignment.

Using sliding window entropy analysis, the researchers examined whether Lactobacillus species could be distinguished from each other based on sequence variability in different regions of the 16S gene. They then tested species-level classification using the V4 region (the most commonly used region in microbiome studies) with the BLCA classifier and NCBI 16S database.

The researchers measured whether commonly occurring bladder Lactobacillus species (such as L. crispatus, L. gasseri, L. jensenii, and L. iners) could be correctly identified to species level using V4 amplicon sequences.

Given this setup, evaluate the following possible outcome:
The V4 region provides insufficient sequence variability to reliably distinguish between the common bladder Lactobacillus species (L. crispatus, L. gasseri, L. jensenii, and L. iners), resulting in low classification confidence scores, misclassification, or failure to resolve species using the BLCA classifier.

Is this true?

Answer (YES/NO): YES